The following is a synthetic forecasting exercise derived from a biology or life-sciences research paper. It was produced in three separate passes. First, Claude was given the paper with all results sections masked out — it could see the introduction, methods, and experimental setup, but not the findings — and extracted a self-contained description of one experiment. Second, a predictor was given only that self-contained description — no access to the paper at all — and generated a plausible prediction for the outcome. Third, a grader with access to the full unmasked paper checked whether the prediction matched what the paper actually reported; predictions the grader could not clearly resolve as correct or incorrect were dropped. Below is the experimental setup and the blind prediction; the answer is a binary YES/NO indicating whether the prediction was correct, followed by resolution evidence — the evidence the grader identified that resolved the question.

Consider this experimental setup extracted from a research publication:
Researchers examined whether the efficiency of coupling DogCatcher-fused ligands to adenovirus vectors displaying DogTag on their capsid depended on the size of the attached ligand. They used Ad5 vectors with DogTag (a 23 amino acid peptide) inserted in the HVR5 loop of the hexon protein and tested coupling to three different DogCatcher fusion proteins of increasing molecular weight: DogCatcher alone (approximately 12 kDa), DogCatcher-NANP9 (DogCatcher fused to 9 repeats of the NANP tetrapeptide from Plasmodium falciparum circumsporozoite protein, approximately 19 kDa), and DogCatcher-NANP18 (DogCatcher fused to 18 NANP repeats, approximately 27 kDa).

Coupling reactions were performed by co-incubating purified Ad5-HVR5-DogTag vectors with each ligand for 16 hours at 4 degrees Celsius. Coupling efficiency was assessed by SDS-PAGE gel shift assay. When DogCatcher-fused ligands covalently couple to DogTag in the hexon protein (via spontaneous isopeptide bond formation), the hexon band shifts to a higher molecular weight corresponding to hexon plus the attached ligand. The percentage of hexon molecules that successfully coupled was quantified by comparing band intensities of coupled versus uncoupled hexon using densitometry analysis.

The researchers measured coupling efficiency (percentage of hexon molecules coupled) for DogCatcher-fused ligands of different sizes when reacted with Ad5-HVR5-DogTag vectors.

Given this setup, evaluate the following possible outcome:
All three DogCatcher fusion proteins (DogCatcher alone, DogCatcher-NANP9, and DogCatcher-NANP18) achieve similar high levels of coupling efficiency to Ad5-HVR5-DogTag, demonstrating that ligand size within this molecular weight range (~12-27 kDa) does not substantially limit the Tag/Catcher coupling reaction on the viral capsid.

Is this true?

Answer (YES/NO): YES